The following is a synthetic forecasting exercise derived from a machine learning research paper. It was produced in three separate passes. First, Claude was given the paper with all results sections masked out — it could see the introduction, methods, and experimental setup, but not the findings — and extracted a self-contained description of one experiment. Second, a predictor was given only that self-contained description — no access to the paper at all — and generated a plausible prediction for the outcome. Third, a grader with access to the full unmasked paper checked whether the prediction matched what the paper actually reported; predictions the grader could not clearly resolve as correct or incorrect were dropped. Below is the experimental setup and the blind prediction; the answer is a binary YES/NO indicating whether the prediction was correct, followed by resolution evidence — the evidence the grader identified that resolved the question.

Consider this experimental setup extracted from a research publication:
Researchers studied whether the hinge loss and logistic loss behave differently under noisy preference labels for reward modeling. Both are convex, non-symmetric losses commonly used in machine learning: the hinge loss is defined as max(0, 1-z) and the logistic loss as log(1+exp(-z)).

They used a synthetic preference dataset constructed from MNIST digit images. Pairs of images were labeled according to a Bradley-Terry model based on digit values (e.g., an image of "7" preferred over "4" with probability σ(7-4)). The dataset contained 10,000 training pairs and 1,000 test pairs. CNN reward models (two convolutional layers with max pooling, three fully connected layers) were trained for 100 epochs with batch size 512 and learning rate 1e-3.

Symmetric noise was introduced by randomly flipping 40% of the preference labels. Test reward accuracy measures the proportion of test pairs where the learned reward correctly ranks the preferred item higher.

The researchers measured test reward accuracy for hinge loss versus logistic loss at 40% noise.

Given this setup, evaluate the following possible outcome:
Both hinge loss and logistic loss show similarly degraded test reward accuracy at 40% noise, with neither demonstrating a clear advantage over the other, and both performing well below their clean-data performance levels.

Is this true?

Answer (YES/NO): YES